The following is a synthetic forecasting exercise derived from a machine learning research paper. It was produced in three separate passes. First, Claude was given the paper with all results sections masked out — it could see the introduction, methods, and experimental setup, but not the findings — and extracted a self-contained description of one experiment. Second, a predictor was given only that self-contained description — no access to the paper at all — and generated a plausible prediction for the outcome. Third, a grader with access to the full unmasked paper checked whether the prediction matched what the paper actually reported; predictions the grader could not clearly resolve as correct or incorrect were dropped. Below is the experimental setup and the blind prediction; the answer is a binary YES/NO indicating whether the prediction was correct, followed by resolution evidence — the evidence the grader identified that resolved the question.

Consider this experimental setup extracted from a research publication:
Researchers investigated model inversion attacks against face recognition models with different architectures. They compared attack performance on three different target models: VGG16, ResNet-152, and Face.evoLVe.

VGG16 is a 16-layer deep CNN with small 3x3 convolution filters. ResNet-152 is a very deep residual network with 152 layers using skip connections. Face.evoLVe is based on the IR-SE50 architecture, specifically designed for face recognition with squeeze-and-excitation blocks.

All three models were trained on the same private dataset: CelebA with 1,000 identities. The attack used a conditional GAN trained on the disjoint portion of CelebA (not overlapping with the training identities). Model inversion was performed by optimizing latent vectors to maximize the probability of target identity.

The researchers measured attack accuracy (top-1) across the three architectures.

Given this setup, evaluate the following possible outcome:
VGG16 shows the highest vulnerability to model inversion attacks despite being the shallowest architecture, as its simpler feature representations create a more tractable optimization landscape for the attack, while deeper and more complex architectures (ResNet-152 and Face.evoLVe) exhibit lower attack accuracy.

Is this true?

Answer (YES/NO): NO